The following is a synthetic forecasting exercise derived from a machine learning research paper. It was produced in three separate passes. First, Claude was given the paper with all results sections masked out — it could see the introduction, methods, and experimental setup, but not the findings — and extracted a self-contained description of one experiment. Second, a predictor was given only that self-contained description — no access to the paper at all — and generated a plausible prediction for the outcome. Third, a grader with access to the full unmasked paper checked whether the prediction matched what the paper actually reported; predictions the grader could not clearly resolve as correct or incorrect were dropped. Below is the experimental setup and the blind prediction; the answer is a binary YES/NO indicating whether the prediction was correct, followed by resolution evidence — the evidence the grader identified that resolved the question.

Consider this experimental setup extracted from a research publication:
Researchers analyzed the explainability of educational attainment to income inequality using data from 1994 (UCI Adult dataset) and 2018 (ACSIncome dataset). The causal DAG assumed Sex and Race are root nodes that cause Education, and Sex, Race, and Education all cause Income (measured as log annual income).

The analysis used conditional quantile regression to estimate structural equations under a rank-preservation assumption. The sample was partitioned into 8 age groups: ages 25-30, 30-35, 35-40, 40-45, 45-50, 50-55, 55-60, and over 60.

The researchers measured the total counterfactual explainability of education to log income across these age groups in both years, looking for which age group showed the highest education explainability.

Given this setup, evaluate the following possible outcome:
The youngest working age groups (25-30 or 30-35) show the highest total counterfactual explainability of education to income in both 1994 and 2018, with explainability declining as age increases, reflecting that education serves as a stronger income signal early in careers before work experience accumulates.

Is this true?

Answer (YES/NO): NO